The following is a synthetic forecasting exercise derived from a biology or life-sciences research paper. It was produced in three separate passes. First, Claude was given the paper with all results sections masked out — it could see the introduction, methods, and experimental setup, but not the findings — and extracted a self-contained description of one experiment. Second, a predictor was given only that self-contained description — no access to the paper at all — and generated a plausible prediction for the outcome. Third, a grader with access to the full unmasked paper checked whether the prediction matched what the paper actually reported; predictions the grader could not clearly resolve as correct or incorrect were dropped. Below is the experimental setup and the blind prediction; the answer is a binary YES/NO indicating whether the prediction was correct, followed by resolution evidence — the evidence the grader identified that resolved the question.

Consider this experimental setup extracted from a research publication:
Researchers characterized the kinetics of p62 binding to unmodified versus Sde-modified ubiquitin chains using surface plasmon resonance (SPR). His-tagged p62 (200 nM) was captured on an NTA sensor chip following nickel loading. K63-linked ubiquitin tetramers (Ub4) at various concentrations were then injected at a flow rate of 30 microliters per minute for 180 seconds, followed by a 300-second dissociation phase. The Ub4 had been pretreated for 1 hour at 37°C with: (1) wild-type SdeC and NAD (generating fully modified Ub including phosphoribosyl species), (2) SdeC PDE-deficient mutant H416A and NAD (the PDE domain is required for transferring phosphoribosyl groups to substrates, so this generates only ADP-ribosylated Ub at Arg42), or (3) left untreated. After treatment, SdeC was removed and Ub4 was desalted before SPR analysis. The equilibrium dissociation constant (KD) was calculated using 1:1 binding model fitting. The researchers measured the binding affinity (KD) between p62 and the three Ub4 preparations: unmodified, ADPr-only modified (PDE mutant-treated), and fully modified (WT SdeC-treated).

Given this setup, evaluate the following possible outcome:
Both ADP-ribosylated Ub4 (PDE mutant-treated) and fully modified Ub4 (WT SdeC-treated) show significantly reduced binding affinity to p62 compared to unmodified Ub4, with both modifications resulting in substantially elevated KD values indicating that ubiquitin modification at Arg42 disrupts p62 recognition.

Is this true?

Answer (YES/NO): YES